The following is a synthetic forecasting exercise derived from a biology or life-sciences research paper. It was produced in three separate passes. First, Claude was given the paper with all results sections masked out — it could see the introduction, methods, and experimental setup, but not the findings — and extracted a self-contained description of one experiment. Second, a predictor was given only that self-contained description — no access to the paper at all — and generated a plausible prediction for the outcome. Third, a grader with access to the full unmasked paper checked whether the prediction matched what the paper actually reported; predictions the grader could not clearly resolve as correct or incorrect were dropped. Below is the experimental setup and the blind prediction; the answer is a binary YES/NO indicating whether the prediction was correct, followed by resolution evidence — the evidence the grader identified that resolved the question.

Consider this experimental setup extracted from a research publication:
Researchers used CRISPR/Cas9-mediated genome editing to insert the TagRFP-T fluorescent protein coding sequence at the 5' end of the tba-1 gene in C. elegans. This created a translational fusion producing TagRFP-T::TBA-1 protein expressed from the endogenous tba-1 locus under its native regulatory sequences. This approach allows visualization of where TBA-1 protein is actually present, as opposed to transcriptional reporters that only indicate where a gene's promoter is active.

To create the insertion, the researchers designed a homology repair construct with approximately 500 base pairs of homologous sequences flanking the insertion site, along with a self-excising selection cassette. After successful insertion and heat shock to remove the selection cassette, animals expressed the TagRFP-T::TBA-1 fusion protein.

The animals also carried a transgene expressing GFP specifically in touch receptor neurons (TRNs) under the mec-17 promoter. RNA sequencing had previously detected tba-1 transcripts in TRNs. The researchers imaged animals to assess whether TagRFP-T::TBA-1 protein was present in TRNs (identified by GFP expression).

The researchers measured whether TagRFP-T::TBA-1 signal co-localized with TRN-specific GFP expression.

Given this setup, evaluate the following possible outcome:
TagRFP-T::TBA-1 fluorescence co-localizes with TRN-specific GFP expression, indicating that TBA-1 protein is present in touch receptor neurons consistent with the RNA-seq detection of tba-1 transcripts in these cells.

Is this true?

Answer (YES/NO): YES